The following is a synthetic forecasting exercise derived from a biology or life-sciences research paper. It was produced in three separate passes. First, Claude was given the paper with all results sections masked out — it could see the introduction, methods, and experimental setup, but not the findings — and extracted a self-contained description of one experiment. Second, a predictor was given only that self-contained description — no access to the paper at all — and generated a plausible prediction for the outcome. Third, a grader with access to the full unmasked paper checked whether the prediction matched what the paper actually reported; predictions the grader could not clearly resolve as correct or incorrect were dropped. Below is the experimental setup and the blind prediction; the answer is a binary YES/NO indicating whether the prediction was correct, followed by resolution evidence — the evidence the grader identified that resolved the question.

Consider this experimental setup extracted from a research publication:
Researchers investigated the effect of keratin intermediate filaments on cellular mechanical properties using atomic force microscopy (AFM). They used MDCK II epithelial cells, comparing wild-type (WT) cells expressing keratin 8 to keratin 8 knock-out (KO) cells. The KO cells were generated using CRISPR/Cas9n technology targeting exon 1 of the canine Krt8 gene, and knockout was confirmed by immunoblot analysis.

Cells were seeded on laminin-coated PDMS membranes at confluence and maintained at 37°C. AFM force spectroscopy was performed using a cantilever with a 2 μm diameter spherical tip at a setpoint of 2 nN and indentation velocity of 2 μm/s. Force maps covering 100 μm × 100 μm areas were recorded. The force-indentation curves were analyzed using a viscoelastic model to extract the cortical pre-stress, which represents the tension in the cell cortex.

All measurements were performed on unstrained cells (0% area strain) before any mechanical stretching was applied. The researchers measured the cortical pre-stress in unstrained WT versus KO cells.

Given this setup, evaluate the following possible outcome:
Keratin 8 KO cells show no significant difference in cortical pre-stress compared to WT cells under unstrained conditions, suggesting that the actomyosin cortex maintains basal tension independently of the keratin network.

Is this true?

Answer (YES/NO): NO